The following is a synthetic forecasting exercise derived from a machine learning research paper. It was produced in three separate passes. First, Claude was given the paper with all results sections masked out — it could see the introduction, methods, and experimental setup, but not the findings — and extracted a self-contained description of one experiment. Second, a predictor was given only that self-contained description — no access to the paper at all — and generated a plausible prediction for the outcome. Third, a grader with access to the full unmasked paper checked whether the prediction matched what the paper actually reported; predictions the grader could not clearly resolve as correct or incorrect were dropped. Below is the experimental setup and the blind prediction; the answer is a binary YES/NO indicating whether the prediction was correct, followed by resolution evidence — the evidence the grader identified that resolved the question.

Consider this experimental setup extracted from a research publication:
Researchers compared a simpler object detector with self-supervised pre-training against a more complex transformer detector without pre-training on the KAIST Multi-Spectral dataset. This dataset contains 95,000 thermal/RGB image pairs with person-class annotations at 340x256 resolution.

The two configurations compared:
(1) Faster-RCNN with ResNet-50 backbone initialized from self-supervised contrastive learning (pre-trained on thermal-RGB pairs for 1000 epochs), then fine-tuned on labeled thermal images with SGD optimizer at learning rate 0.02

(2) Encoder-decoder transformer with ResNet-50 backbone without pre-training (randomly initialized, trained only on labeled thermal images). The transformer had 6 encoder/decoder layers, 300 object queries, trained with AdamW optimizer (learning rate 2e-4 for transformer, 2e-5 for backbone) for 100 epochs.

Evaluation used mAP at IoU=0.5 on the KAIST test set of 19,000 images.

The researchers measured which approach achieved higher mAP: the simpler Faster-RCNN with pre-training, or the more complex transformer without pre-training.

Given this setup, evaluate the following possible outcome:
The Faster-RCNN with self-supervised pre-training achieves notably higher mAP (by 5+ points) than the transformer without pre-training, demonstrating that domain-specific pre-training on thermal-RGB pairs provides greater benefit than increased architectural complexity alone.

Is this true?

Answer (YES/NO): NO